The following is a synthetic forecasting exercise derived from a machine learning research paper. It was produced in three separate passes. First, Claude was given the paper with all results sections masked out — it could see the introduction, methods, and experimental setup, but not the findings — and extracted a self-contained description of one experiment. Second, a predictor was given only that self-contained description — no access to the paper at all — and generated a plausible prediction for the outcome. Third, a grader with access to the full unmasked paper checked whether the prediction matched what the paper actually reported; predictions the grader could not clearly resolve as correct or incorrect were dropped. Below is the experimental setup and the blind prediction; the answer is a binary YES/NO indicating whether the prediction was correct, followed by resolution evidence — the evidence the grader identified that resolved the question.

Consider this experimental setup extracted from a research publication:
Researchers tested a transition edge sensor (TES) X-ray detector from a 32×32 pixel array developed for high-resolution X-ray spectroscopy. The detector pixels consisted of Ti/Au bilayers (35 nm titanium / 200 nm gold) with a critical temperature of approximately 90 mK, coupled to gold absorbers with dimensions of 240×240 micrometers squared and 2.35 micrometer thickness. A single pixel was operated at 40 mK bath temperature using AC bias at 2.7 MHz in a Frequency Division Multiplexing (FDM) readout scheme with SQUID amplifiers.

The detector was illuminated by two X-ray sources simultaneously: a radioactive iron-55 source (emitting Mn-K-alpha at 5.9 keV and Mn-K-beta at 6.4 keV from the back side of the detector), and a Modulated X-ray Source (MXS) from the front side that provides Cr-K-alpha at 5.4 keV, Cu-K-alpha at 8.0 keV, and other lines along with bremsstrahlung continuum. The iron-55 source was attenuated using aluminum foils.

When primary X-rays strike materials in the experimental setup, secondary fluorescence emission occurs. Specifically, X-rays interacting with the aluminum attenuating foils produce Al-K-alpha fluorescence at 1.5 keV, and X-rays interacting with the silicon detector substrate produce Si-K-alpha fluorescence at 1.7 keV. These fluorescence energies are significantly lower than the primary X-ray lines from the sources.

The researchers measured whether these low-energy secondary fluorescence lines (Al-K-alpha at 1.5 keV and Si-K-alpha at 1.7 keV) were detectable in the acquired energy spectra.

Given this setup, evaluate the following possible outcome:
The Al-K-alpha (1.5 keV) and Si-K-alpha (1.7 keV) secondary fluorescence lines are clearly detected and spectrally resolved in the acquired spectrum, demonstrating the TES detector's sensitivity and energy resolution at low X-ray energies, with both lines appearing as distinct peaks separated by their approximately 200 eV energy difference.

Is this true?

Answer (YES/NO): NO